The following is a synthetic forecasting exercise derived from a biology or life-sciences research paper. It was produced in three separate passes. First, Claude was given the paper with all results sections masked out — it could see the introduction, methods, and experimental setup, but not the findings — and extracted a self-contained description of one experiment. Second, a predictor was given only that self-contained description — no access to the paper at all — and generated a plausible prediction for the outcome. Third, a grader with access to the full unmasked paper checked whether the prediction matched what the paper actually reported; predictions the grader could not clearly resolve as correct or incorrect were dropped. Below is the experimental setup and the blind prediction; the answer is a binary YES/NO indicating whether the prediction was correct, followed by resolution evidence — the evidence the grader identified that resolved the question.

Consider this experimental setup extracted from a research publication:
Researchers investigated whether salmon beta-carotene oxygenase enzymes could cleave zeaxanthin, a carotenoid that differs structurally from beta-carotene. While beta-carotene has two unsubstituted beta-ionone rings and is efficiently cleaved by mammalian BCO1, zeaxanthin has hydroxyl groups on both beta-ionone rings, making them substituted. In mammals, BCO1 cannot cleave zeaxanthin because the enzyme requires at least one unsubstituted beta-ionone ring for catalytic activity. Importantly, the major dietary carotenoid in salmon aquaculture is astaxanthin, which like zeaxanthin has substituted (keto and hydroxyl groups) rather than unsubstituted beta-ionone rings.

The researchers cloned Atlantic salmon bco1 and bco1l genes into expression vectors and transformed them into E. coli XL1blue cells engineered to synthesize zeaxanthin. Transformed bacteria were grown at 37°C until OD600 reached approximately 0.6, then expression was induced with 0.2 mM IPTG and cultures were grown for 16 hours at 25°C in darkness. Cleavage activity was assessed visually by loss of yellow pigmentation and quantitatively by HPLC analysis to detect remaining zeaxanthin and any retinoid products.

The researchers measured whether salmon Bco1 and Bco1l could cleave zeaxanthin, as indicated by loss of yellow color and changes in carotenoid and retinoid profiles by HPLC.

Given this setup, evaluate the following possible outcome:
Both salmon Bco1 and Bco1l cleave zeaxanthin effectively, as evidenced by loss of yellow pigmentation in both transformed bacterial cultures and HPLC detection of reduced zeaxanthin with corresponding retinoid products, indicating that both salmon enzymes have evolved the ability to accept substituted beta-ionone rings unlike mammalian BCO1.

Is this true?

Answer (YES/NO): NO